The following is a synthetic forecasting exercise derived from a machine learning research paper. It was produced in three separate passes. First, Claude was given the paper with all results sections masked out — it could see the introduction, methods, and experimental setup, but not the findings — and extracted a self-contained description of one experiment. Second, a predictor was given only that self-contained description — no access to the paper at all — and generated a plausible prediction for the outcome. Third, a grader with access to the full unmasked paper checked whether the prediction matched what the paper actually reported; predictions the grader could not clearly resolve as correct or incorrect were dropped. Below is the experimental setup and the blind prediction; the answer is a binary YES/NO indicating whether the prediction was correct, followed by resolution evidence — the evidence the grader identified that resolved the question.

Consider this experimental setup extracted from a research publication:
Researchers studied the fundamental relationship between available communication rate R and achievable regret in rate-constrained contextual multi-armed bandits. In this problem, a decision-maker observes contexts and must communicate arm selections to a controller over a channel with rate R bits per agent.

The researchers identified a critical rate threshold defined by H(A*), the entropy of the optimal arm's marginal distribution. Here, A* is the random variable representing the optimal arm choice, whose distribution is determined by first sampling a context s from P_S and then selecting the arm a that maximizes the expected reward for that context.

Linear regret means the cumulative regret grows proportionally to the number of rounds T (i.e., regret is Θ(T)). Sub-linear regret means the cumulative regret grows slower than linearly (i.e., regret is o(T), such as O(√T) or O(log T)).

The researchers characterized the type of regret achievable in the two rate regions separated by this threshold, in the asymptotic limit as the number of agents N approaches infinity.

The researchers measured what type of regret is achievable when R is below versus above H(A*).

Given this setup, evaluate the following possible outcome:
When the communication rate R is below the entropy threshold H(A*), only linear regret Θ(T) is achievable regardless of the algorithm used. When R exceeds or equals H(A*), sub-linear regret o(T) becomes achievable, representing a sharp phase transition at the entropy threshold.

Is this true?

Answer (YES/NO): NO